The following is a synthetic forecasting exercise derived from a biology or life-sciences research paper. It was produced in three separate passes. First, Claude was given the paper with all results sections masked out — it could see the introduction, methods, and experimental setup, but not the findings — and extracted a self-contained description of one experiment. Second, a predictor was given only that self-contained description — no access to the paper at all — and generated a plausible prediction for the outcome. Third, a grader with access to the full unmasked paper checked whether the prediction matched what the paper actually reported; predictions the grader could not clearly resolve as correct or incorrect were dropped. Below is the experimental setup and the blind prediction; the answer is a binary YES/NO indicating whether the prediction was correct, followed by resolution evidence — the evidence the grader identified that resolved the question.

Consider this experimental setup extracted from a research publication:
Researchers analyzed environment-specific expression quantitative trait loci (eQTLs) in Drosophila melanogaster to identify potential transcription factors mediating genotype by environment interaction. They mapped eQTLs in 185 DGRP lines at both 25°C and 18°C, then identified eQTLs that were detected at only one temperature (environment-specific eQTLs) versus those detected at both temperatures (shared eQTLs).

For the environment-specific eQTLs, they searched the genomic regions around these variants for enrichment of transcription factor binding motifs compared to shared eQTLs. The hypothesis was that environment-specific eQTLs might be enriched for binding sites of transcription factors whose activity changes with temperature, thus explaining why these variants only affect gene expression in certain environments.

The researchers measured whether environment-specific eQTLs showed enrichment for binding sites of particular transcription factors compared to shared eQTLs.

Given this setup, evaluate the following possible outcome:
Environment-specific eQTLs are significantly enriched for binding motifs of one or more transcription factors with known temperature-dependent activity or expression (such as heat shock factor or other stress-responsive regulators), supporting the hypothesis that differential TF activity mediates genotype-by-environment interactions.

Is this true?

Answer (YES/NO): NO